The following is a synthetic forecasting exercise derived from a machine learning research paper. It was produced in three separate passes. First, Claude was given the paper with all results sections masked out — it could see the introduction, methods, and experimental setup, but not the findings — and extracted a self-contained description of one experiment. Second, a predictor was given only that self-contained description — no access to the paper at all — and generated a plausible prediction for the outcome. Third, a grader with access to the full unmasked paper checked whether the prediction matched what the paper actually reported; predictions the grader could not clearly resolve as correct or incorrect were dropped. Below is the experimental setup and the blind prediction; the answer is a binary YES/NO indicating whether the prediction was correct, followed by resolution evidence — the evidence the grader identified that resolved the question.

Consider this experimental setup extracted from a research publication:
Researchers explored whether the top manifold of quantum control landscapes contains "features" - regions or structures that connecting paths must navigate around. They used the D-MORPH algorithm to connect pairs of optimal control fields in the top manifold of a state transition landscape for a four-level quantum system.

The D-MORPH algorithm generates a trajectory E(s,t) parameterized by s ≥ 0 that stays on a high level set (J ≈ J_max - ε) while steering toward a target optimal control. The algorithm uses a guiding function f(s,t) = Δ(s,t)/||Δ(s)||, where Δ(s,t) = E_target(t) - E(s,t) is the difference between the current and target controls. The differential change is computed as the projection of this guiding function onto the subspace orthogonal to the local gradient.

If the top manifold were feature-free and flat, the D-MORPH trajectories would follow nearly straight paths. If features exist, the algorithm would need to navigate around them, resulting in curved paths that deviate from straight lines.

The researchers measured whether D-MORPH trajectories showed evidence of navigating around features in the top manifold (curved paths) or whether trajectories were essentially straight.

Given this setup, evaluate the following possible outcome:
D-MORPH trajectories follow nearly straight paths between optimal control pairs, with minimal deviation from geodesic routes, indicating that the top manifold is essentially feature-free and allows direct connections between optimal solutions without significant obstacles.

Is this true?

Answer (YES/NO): NO